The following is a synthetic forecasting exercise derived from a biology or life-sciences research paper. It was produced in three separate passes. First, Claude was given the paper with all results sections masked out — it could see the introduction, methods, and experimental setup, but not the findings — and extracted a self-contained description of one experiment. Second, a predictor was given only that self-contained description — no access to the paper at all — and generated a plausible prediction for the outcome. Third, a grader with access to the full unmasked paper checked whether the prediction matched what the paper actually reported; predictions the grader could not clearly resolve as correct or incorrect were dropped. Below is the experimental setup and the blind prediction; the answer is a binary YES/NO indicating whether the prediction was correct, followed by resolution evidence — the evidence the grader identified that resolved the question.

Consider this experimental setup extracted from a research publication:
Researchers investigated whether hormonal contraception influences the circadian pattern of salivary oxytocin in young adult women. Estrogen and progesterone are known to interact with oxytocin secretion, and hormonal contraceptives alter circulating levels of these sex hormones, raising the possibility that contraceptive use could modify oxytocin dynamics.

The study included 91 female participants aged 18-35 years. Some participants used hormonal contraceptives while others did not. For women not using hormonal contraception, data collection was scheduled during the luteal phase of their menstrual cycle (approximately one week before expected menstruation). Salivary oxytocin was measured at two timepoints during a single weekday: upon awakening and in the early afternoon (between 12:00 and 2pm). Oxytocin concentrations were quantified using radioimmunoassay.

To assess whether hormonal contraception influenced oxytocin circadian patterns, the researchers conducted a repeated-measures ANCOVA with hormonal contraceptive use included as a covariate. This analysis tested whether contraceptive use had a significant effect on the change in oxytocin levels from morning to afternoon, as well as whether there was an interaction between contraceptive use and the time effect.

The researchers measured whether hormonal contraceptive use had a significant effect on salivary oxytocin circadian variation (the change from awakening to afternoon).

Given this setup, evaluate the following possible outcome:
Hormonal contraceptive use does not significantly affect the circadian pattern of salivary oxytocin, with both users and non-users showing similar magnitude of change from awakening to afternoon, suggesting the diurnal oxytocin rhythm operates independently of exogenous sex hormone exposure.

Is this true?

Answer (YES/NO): YES